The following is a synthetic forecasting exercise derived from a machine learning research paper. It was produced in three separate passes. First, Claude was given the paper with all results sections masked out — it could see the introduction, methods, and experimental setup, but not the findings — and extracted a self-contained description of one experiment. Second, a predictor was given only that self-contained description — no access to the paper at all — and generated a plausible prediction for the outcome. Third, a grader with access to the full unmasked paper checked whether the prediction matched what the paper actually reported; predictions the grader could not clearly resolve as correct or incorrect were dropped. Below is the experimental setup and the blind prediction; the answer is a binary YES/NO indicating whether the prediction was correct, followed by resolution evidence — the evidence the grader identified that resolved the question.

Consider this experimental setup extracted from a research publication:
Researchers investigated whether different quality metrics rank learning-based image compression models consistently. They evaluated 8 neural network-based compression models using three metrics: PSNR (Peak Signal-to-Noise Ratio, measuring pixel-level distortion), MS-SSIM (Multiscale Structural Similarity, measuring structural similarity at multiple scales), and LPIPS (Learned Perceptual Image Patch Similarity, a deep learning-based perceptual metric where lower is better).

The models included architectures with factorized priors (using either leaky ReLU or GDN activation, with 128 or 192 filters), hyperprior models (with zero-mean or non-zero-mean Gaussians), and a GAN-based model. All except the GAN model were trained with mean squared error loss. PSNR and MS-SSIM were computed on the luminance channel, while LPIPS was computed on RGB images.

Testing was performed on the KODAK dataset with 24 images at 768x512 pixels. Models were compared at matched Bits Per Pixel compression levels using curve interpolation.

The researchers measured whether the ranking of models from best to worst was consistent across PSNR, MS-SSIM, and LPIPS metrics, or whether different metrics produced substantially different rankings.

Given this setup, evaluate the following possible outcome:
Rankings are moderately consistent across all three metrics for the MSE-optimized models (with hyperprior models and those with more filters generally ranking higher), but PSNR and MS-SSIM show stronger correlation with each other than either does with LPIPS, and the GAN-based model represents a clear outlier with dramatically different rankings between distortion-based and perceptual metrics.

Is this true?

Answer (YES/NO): NO